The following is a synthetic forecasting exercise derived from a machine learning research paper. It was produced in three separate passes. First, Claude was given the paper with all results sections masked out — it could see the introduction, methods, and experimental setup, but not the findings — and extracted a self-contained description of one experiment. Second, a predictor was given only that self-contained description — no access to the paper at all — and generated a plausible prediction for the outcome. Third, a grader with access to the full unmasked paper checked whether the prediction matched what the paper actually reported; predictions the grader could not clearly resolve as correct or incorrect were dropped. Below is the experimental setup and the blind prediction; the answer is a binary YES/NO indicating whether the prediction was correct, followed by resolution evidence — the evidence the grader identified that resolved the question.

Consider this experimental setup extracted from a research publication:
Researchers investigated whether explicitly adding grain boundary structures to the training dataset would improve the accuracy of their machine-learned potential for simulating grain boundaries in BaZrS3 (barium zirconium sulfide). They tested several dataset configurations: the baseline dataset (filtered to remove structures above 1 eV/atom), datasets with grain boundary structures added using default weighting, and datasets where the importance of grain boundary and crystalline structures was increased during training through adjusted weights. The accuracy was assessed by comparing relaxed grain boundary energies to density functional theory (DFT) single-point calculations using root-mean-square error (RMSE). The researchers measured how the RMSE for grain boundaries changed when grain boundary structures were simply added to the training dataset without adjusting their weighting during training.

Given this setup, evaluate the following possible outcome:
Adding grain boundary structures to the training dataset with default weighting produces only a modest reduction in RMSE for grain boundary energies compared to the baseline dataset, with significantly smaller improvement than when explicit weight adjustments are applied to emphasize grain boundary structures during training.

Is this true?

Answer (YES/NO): NO